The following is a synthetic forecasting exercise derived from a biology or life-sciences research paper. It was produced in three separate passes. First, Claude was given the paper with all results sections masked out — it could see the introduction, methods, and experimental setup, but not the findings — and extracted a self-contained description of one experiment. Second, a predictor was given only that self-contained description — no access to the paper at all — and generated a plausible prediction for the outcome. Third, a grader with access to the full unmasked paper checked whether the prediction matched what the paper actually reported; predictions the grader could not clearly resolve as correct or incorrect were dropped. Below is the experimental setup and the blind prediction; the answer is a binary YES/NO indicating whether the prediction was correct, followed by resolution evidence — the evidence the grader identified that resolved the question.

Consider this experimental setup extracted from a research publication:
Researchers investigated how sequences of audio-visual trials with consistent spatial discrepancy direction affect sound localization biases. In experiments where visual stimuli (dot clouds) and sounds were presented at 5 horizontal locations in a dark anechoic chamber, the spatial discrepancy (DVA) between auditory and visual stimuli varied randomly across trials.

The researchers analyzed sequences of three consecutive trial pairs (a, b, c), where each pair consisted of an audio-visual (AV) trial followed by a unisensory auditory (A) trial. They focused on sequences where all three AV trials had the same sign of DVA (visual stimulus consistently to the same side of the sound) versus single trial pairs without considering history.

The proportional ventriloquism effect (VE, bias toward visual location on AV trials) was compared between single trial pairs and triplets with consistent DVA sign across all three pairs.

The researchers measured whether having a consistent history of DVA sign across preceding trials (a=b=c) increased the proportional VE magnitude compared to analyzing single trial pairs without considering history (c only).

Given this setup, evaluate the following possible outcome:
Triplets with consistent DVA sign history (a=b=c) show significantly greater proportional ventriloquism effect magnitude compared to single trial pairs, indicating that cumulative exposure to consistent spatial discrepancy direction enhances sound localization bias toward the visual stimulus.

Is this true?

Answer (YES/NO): NO